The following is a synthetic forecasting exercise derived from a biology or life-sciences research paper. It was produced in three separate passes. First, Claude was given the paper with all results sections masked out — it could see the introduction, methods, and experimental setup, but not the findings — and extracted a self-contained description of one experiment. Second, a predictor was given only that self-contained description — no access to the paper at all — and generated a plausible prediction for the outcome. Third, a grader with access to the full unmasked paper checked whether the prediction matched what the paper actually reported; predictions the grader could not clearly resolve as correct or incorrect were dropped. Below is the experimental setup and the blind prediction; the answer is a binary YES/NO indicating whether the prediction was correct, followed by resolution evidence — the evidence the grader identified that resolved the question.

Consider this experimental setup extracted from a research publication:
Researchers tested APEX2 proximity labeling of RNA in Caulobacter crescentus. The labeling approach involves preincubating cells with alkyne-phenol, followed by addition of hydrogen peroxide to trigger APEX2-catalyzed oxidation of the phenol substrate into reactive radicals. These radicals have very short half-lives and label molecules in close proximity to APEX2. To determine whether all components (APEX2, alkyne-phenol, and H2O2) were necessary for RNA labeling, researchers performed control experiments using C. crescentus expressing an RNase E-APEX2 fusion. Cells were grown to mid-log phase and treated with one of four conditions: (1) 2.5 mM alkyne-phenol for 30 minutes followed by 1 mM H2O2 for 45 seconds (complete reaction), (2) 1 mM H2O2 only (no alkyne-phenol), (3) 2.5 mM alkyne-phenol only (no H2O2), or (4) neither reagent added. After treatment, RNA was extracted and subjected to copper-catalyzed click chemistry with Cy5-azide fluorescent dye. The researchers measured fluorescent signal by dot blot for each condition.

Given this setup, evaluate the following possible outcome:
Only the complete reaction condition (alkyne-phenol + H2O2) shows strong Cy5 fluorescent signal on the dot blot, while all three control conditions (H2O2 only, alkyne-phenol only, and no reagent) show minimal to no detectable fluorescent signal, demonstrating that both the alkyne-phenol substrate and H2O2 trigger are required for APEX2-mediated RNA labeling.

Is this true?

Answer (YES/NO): YES